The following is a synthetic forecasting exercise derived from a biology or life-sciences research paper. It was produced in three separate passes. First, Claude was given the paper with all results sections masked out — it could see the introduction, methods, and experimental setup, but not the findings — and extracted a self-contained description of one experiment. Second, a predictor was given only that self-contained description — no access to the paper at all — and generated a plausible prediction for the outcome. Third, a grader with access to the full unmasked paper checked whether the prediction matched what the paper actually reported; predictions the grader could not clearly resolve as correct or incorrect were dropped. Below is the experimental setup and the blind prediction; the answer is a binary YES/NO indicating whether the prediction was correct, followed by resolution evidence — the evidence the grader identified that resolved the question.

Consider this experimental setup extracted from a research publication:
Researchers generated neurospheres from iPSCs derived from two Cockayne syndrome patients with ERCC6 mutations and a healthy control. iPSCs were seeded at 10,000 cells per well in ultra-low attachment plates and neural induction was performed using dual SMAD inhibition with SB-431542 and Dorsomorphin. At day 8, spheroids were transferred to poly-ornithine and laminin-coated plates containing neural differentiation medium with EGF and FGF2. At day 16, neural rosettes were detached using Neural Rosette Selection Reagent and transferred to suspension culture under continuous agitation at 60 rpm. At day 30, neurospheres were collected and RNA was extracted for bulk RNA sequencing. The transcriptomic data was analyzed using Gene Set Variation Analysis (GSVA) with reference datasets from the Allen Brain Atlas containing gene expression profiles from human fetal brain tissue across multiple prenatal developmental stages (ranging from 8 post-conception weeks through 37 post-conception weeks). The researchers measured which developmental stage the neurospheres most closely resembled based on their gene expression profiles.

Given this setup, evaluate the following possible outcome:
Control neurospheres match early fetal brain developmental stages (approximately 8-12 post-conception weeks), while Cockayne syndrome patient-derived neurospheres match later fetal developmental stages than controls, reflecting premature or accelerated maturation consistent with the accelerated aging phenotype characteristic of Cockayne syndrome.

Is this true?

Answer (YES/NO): NO